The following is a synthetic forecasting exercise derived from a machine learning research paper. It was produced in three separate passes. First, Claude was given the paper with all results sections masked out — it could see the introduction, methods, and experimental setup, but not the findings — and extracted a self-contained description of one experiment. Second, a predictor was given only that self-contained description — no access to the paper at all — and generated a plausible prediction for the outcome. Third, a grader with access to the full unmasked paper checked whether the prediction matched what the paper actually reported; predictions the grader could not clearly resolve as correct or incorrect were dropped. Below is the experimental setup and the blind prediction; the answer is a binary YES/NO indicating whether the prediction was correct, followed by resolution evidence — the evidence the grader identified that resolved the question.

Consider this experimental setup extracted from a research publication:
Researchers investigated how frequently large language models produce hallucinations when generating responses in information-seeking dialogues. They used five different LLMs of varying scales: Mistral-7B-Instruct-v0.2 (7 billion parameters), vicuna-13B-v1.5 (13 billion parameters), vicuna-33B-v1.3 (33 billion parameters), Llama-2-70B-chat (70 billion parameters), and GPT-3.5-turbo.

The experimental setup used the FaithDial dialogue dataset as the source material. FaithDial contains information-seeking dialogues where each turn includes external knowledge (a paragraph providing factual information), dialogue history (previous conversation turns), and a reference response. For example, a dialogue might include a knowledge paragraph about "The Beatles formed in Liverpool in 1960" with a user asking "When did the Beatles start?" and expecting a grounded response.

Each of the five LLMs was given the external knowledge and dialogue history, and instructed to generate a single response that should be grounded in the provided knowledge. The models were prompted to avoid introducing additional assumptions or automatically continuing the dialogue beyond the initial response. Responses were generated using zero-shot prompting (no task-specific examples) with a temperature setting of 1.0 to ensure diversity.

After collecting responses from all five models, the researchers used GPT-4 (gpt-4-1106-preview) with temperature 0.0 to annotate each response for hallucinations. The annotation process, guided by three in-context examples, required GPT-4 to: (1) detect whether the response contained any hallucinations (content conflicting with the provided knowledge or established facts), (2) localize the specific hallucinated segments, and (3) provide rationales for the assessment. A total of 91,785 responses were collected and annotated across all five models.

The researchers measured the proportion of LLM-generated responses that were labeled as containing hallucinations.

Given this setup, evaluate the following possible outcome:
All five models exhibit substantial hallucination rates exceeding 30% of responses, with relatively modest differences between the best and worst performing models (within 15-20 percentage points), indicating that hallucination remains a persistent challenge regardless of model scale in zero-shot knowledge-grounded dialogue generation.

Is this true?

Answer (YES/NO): NO